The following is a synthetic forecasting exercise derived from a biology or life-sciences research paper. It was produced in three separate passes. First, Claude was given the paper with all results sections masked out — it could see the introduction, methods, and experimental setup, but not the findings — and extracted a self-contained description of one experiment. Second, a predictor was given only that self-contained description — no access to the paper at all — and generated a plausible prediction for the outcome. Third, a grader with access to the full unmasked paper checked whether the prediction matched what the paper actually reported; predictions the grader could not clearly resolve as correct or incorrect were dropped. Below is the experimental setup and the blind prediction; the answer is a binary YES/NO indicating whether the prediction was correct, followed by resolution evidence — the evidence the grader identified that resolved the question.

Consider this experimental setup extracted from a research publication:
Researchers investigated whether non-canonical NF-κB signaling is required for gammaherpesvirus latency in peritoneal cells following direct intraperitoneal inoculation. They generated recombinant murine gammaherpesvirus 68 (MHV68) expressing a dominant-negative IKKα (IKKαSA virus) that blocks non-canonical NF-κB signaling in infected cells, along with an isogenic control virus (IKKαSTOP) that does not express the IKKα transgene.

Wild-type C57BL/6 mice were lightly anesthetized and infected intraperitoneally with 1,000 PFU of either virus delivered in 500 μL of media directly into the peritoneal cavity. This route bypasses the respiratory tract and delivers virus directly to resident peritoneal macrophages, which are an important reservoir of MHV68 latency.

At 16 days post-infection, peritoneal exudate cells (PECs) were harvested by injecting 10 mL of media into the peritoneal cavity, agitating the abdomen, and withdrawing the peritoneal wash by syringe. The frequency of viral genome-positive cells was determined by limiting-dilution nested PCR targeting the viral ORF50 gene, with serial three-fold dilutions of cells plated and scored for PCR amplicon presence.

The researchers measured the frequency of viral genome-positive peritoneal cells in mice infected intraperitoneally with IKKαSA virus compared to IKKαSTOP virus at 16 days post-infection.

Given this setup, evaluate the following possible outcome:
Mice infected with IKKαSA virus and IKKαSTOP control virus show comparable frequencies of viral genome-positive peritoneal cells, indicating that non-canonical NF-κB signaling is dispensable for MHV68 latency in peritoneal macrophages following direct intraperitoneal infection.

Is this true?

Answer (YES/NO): YES